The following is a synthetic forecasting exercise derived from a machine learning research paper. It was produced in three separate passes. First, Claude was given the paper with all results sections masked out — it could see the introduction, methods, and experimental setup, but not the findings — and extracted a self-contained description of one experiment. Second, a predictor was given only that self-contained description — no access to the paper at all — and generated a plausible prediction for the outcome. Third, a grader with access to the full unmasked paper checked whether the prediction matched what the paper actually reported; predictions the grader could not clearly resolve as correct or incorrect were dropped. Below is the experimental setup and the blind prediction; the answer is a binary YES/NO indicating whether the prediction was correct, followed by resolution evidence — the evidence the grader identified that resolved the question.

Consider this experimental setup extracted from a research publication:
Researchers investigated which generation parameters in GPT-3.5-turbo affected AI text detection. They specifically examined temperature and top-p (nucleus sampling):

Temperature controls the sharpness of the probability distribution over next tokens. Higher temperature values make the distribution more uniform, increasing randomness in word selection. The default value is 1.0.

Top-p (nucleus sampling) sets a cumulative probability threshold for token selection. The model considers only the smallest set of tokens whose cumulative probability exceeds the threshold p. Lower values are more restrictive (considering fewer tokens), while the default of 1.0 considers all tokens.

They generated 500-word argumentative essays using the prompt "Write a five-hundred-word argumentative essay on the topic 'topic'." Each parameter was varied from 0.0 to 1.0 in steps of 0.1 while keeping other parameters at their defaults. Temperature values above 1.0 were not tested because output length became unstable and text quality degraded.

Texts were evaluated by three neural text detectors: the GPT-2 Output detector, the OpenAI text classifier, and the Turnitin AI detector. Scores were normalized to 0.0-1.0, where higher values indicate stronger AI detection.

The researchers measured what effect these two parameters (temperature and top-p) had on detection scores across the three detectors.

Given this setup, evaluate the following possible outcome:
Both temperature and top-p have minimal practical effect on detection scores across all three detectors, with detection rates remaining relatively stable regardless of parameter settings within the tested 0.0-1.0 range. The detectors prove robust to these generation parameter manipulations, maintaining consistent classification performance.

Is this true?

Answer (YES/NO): NO